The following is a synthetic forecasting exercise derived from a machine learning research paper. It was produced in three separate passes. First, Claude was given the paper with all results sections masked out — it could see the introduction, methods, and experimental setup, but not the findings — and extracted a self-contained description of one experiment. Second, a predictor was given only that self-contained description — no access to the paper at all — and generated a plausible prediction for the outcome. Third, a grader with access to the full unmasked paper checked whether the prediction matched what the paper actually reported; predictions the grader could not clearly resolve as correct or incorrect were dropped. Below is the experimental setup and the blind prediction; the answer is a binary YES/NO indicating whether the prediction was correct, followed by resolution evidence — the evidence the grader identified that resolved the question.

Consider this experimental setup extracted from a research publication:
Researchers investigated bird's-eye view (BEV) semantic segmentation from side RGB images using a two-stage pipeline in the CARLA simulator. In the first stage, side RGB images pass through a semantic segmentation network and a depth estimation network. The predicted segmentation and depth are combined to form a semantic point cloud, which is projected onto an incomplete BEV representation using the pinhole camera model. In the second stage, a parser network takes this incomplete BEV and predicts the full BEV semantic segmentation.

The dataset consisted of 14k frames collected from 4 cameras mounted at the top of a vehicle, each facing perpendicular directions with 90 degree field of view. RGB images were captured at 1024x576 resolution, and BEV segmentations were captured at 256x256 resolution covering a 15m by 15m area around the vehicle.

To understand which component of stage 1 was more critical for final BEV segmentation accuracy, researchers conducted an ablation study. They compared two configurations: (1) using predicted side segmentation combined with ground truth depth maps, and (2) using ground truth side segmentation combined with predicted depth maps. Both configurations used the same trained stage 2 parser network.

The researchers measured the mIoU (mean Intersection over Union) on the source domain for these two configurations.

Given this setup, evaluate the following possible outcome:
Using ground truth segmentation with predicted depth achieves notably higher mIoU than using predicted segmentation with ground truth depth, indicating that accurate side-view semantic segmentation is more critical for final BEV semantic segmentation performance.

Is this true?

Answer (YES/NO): NO